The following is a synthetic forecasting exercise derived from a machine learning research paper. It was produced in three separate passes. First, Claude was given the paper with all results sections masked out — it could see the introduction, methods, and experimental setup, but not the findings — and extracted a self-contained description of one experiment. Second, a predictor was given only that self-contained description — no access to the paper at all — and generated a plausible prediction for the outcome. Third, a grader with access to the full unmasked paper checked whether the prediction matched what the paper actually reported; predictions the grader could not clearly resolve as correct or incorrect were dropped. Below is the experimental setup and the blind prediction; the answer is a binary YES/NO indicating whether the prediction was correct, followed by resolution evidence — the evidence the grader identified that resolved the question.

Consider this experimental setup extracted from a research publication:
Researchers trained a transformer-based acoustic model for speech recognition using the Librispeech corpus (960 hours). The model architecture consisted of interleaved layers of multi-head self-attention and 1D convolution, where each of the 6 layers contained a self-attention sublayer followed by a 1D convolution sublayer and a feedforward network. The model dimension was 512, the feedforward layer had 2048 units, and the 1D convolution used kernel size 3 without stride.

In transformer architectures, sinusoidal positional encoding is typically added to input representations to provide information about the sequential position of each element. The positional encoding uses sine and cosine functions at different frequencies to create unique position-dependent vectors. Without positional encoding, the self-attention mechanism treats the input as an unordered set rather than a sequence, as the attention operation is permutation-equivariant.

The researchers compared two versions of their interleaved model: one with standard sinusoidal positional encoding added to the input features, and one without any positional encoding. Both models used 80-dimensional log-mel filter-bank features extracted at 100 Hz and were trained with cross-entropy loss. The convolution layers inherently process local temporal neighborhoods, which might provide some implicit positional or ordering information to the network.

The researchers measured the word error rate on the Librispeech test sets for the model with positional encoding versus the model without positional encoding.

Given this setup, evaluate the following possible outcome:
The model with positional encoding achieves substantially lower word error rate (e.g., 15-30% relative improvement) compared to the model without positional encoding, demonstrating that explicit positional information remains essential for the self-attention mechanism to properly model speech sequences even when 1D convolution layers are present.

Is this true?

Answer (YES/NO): NO